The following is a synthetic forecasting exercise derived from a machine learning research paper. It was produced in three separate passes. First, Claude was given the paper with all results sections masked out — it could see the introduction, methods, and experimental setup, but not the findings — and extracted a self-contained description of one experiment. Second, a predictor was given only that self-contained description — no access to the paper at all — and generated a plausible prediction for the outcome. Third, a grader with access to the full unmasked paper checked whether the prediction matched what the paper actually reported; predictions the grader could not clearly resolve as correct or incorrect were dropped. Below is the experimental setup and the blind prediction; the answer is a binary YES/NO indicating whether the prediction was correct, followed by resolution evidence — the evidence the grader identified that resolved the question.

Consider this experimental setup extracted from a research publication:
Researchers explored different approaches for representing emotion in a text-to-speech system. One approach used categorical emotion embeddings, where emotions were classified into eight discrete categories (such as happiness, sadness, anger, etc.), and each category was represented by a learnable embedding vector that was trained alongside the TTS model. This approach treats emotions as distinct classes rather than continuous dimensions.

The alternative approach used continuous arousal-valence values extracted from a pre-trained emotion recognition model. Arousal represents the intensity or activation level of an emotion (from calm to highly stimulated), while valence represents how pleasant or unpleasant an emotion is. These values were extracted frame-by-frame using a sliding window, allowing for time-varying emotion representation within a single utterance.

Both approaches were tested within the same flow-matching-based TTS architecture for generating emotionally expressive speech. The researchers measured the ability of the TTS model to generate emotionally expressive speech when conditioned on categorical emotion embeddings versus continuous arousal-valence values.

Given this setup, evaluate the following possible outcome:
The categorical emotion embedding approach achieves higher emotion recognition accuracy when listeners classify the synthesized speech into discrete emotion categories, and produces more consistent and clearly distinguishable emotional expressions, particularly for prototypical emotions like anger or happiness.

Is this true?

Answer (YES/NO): NO